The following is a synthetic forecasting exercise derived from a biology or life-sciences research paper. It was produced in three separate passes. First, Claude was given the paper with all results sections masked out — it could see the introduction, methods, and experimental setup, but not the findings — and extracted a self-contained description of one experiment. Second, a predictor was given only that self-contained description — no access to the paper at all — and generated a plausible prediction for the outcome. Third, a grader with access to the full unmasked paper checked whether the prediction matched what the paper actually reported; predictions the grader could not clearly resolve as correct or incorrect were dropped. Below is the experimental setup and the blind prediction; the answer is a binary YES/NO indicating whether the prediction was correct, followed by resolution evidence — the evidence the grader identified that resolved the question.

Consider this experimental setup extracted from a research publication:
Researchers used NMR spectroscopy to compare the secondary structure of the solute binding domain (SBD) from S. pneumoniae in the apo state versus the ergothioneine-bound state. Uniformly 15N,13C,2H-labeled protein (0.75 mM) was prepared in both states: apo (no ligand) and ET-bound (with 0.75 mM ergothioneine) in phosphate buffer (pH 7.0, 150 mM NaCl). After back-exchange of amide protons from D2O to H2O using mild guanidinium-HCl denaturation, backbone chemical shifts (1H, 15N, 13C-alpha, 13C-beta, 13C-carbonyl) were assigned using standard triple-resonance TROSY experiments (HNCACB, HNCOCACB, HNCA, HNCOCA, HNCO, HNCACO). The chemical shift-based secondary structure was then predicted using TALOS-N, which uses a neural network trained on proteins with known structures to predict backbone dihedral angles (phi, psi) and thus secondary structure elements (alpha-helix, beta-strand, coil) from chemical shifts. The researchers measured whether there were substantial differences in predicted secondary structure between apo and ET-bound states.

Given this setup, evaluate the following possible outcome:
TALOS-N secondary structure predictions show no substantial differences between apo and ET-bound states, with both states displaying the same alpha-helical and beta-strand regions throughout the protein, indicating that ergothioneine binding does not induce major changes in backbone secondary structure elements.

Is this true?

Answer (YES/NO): NO